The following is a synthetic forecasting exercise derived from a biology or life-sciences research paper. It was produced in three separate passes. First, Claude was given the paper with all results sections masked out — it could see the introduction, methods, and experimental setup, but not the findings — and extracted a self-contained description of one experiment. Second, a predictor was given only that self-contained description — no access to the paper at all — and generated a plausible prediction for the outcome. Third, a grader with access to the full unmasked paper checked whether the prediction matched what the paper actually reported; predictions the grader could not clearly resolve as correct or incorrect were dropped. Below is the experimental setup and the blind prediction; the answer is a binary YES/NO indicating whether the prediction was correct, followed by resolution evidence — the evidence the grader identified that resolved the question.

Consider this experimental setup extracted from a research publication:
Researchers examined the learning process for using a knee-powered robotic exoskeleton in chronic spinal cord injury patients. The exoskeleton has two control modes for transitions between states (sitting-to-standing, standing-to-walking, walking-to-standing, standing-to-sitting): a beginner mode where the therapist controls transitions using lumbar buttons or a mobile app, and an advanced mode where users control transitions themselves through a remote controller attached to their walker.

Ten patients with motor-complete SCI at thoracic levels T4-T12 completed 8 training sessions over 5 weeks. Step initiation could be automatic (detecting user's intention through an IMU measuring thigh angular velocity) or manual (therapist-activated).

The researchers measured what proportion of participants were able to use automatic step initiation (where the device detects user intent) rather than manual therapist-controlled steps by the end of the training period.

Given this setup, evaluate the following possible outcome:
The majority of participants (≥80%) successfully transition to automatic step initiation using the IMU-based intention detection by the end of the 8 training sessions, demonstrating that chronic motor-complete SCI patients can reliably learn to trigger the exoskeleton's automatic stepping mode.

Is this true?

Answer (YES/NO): YES